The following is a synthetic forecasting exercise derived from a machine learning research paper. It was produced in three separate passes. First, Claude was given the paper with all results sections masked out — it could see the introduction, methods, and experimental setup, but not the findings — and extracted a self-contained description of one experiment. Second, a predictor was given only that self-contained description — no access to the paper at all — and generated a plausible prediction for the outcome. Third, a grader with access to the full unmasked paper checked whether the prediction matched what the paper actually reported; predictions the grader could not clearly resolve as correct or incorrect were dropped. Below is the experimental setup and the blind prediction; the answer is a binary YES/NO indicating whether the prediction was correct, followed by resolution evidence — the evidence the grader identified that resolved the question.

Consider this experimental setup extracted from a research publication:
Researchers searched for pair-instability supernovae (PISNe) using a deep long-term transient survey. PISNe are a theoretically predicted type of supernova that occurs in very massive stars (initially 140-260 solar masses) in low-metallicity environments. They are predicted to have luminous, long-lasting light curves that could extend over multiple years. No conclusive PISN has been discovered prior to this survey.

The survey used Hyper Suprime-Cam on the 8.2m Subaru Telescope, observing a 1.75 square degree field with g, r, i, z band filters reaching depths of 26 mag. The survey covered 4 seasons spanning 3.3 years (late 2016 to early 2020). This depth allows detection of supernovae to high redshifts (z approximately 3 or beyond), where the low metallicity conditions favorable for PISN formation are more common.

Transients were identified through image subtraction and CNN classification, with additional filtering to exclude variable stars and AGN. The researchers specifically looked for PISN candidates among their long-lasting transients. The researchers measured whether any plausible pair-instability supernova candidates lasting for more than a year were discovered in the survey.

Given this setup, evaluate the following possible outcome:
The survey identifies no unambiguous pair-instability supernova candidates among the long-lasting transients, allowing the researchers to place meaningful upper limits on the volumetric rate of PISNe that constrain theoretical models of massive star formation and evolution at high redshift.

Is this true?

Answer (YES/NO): YES